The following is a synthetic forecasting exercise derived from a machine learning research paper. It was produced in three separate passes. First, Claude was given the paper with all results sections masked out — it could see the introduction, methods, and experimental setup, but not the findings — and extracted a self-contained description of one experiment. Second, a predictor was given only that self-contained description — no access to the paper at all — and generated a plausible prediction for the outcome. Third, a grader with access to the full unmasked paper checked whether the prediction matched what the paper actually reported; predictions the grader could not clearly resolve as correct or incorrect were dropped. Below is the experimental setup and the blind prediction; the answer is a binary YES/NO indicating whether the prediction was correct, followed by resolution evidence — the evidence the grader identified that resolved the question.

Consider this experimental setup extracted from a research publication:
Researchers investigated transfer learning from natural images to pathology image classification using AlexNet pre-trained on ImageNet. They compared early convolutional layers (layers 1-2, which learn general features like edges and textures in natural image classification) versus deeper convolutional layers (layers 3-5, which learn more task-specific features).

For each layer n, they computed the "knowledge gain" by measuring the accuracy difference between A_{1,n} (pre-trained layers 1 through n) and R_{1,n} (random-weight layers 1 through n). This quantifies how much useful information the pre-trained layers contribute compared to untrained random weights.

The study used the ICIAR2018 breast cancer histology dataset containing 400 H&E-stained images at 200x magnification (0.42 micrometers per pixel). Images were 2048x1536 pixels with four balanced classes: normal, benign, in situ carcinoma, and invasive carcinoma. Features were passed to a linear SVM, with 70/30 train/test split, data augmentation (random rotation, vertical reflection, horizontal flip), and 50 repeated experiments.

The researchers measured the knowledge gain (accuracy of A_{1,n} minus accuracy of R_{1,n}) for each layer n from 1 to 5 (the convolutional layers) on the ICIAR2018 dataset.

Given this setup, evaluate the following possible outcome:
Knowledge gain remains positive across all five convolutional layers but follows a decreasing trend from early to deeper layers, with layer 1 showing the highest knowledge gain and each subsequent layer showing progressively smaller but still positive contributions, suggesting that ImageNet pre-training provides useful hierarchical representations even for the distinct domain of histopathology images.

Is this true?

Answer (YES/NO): NO